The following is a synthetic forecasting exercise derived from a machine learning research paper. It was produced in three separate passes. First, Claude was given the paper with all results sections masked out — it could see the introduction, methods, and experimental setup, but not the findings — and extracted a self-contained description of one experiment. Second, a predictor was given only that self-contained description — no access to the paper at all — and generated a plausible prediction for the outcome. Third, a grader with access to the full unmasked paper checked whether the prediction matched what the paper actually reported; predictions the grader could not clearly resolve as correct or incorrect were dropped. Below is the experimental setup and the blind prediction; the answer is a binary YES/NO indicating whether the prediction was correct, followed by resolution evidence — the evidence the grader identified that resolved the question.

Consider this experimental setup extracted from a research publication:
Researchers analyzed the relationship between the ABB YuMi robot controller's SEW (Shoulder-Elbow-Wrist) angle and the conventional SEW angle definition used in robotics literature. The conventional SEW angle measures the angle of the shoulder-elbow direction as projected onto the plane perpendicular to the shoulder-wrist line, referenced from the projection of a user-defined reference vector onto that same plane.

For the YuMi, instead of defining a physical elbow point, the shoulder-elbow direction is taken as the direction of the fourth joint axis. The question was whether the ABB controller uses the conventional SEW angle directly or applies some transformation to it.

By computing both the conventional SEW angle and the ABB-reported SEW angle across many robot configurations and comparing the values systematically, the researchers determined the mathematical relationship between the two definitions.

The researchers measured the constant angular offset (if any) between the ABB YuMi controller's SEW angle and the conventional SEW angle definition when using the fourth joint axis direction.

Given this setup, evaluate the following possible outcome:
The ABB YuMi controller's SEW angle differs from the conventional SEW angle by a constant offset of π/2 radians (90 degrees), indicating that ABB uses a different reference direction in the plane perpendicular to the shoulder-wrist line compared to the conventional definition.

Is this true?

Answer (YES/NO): YES